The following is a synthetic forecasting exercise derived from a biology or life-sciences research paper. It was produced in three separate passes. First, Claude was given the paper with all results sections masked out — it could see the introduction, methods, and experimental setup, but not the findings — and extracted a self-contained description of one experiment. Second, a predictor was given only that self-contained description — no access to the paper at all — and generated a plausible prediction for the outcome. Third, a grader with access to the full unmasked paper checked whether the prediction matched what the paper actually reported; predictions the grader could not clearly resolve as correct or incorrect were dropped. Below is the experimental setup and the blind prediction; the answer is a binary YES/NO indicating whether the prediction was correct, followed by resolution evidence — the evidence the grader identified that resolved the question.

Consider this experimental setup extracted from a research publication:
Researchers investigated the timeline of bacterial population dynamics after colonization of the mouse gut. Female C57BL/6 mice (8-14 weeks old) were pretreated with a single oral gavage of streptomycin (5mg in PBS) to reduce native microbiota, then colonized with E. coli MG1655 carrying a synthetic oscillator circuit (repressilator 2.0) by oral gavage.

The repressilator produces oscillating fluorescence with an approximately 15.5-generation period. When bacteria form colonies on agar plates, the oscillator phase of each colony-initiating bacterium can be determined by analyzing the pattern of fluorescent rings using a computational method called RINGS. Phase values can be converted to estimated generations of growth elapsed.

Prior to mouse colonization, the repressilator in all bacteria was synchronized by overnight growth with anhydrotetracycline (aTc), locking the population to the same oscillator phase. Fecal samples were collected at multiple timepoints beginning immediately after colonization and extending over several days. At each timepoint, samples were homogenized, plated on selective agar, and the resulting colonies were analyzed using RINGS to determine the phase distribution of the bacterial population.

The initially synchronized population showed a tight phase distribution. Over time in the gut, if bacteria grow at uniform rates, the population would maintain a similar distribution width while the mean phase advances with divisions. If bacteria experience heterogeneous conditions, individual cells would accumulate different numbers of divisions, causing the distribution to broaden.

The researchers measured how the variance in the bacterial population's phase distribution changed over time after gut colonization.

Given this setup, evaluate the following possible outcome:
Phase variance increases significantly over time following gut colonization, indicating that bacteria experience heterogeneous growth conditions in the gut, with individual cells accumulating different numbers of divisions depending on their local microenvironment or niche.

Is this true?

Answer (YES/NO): NO